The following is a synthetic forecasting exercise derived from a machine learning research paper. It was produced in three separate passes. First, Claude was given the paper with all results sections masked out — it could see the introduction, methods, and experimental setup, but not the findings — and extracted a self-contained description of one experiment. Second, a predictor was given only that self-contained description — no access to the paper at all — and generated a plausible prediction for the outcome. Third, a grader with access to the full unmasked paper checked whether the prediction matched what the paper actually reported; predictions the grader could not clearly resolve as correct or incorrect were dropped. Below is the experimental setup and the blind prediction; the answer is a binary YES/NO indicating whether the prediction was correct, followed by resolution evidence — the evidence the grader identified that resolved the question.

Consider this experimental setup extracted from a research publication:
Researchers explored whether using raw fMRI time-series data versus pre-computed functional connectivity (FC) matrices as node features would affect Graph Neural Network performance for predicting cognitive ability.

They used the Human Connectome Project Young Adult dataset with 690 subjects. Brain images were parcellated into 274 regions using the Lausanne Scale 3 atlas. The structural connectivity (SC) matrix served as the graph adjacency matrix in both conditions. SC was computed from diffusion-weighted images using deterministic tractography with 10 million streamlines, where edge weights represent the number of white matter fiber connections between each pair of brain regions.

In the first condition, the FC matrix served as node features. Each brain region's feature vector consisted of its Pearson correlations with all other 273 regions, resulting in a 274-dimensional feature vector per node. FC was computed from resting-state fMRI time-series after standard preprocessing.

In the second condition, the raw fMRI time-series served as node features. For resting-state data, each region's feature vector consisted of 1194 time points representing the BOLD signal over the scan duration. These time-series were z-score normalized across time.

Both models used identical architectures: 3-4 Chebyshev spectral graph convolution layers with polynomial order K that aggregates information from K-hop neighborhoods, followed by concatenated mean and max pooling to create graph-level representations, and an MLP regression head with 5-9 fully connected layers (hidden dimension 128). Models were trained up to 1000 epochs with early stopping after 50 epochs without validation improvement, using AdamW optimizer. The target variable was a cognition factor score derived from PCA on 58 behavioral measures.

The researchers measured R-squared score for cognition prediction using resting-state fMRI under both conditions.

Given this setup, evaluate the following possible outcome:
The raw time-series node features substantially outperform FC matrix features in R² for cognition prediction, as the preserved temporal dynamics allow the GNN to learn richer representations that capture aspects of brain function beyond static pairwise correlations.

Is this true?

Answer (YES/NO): NO